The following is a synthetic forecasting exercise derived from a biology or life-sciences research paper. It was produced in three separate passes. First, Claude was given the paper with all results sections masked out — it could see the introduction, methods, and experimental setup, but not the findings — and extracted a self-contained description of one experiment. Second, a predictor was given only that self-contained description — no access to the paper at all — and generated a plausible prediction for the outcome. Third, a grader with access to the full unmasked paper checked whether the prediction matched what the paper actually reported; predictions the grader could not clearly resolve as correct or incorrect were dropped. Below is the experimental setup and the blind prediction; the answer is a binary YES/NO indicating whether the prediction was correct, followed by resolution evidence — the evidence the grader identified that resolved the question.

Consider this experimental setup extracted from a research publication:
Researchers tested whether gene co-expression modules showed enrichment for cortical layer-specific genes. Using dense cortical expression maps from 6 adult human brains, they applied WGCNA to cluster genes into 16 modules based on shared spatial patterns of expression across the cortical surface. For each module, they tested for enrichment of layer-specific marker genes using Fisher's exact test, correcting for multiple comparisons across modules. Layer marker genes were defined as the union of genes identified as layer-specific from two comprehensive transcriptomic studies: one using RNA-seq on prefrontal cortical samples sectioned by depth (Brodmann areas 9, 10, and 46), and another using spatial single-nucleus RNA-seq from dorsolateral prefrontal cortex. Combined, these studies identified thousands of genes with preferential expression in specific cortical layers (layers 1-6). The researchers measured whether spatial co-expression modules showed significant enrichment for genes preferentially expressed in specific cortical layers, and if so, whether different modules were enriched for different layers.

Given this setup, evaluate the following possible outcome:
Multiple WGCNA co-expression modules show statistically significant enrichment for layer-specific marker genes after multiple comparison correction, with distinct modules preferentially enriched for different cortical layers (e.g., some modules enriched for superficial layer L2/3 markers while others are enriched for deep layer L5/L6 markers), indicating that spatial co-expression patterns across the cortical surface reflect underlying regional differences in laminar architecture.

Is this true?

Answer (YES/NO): YES